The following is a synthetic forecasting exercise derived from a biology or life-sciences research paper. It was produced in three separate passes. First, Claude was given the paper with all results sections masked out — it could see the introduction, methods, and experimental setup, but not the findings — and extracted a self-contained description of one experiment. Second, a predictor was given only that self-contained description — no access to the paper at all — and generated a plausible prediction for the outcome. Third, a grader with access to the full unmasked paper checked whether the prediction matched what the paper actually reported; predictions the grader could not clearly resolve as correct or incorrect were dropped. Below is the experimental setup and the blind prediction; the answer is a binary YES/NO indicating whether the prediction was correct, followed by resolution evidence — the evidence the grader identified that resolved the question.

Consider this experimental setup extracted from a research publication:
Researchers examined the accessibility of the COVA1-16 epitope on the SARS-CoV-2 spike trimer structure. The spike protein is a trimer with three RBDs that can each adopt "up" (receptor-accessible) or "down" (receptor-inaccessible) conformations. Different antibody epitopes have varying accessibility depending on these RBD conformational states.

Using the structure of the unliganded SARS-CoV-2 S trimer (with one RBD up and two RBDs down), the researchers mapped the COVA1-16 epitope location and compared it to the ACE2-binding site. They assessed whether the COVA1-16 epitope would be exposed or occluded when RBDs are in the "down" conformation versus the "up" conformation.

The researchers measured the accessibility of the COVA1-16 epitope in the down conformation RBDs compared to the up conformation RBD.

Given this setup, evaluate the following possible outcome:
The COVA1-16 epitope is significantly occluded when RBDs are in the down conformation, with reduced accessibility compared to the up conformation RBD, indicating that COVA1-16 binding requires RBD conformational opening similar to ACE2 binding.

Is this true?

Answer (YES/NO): YES